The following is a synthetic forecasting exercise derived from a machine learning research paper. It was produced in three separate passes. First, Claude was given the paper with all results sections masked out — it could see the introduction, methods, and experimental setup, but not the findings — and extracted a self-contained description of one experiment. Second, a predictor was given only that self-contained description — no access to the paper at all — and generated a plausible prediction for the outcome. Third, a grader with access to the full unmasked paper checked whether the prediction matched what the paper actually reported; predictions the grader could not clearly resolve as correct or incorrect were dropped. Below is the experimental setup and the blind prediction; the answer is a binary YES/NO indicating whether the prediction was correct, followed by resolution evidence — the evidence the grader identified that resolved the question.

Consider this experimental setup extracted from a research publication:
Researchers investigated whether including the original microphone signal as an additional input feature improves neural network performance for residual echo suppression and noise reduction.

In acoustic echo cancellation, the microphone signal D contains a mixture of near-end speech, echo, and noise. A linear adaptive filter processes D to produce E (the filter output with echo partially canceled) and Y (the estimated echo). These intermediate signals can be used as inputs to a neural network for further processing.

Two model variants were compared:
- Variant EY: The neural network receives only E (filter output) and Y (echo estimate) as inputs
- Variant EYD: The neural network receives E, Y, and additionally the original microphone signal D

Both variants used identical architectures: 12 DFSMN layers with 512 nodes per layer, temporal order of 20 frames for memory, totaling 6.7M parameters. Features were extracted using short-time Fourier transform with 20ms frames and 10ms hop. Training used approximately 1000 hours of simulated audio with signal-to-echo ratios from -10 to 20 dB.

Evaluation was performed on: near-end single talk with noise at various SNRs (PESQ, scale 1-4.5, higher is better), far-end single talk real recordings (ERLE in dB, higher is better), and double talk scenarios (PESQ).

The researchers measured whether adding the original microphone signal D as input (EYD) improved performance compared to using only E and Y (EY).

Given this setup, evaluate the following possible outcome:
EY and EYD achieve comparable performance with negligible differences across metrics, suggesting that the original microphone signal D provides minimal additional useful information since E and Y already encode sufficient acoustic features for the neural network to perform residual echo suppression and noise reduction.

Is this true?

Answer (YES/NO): NO